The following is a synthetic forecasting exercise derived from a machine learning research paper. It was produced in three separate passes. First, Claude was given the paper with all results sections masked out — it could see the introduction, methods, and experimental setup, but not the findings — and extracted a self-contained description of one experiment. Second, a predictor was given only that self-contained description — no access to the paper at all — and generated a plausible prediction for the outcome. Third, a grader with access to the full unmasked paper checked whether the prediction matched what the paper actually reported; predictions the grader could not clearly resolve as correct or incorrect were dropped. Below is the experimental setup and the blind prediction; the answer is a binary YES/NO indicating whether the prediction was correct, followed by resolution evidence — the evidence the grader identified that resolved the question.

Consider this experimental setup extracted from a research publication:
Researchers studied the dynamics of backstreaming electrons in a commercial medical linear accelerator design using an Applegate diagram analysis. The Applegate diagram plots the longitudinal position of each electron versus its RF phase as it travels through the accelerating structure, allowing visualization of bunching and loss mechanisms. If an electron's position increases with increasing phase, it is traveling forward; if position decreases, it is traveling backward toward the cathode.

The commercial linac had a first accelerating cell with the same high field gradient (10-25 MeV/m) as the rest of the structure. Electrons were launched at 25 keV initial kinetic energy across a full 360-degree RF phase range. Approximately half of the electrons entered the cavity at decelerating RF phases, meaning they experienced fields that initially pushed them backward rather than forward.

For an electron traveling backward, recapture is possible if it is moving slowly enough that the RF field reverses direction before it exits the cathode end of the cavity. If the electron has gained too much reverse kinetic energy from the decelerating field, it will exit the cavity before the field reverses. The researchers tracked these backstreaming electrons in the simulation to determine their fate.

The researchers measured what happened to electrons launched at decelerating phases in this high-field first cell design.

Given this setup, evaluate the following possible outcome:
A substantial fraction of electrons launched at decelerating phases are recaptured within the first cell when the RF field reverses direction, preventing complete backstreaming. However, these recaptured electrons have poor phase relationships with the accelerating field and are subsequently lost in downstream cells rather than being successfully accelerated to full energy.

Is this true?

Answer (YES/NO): NO